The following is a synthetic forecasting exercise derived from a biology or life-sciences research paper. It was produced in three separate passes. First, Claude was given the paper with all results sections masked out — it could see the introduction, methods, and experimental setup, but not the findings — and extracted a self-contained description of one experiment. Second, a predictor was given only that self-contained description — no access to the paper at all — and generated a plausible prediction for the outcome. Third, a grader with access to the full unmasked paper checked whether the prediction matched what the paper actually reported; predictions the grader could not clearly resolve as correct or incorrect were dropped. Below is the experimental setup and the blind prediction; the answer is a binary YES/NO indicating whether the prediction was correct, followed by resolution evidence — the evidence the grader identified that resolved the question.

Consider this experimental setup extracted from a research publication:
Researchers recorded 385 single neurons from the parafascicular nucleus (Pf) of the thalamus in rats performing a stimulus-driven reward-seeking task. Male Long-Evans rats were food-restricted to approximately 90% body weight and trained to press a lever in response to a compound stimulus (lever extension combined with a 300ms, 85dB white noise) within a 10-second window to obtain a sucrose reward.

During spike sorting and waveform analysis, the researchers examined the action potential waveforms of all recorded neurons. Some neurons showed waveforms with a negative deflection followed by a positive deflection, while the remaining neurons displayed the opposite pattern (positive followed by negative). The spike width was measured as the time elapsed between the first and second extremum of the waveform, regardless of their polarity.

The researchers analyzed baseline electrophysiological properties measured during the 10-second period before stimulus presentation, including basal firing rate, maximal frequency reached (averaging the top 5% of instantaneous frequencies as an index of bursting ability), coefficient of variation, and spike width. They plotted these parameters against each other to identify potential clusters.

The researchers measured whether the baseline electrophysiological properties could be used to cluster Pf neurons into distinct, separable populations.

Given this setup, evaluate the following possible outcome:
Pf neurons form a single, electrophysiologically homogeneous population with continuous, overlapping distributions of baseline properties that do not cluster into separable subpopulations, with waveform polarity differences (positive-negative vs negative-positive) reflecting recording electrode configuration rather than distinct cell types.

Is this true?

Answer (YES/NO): NO